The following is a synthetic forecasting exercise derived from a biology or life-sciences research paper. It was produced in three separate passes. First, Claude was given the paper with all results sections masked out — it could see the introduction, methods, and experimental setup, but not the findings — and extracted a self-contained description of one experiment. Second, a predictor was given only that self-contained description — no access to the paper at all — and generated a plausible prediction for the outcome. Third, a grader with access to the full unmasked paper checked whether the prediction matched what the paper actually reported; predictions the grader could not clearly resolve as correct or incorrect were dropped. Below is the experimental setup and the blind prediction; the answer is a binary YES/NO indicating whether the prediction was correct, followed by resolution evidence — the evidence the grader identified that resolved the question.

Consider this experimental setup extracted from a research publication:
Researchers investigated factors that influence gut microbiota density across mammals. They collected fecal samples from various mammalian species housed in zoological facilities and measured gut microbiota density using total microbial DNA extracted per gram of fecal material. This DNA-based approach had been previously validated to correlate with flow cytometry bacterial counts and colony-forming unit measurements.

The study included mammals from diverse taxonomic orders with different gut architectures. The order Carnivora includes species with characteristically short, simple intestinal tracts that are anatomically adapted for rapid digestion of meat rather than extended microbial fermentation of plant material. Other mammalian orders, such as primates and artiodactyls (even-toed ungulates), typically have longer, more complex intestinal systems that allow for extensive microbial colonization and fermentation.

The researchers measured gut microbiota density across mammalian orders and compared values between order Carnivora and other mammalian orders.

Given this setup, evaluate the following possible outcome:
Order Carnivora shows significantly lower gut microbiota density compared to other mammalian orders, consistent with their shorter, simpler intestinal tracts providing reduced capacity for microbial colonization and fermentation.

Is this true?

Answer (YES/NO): YES